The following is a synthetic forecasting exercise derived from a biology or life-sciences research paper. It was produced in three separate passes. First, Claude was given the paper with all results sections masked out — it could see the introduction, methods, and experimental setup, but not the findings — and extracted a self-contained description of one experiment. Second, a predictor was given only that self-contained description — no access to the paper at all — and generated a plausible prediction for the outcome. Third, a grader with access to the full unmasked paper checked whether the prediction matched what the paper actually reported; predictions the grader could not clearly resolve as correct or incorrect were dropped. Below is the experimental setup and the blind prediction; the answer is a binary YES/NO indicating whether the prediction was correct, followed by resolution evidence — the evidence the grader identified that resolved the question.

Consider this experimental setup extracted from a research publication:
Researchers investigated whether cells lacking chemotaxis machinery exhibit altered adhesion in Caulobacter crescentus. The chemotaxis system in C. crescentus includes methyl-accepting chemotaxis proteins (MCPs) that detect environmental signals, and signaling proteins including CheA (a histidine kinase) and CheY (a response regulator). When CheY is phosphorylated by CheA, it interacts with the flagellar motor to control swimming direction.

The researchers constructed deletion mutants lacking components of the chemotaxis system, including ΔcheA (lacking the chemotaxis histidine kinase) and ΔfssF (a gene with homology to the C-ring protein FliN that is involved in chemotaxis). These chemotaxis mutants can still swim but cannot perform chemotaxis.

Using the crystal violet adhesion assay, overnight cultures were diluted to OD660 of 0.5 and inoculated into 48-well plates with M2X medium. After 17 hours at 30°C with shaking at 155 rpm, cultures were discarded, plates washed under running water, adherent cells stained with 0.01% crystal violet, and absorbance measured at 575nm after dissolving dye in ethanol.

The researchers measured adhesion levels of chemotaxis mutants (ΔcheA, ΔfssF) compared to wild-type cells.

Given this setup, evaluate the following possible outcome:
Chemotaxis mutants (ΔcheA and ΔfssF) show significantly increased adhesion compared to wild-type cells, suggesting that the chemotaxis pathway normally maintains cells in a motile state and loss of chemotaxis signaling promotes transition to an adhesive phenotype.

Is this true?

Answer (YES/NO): YES